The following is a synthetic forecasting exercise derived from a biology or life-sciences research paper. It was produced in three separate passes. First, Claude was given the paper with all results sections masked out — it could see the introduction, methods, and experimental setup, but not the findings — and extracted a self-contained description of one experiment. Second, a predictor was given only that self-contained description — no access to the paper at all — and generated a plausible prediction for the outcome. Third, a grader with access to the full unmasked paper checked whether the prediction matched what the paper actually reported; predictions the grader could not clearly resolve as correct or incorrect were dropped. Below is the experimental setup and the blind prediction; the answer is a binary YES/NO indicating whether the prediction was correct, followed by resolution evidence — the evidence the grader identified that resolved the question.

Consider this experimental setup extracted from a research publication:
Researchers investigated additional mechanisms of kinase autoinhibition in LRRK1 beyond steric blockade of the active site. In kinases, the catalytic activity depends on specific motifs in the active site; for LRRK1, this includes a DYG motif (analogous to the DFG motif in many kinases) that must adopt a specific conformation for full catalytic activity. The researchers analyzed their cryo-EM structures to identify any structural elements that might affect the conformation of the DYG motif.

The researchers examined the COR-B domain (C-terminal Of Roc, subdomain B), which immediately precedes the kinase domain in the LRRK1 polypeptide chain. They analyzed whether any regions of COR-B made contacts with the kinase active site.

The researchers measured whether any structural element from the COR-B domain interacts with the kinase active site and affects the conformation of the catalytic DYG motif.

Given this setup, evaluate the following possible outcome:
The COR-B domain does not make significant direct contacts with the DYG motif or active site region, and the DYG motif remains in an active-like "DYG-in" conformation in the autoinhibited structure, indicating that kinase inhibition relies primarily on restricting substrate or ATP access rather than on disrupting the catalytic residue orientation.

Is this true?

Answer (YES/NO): NO